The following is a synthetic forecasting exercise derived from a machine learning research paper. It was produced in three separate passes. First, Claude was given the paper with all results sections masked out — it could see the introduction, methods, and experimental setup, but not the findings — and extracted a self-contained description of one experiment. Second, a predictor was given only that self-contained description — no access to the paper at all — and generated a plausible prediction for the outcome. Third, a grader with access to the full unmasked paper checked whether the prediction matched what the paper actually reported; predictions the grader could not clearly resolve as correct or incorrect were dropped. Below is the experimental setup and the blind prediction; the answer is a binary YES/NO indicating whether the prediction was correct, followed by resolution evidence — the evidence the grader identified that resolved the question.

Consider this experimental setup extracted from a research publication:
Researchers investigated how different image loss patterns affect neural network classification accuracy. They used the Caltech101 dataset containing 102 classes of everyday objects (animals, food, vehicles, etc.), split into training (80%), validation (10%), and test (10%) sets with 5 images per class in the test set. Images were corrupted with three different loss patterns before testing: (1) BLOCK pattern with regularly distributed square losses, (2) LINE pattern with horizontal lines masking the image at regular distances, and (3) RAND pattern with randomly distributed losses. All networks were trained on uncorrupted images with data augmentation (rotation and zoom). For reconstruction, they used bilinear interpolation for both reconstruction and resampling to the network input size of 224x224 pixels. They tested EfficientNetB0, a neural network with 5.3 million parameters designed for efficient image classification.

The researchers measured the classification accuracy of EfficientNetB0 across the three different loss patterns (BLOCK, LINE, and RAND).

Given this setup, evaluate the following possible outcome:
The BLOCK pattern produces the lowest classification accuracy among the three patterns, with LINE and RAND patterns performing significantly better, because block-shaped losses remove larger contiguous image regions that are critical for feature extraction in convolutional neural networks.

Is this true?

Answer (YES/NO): NO